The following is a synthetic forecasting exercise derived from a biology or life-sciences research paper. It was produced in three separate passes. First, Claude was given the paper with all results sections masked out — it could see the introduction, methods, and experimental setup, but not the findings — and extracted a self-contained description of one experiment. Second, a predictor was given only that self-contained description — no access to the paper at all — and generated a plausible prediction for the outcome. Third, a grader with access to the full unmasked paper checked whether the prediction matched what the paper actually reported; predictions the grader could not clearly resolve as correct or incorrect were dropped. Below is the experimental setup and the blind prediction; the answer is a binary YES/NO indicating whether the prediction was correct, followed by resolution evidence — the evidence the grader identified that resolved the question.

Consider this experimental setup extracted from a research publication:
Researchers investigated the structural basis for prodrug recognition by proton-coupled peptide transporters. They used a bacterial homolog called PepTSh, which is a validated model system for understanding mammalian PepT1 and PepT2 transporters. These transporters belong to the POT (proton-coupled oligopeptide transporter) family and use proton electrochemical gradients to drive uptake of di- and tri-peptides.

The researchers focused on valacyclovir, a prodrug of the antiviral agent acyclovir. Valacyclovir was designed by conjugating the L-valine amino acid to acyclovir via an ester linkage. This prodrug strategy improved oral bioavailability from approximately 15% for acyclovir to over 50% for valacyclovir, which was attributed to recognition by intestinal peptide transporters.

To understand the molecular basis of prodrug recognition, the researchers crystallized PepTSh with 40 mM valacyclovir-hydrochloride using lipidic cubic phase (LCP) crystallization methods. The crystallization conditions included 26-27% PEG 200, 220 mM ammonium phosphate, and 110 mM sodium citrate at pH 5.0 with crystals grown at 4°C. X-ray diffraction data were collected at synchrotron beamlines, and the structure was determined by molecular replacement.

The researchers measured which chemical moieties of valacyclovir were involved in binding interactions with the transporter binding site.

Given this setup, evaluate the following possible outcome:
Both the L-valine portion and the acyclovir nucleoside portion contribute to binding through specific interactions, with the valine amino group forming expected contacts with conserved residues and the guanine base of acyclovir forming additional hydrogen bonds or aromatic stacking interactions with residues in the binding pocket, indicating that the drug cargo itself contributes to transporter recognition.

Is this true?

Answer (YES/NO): YES